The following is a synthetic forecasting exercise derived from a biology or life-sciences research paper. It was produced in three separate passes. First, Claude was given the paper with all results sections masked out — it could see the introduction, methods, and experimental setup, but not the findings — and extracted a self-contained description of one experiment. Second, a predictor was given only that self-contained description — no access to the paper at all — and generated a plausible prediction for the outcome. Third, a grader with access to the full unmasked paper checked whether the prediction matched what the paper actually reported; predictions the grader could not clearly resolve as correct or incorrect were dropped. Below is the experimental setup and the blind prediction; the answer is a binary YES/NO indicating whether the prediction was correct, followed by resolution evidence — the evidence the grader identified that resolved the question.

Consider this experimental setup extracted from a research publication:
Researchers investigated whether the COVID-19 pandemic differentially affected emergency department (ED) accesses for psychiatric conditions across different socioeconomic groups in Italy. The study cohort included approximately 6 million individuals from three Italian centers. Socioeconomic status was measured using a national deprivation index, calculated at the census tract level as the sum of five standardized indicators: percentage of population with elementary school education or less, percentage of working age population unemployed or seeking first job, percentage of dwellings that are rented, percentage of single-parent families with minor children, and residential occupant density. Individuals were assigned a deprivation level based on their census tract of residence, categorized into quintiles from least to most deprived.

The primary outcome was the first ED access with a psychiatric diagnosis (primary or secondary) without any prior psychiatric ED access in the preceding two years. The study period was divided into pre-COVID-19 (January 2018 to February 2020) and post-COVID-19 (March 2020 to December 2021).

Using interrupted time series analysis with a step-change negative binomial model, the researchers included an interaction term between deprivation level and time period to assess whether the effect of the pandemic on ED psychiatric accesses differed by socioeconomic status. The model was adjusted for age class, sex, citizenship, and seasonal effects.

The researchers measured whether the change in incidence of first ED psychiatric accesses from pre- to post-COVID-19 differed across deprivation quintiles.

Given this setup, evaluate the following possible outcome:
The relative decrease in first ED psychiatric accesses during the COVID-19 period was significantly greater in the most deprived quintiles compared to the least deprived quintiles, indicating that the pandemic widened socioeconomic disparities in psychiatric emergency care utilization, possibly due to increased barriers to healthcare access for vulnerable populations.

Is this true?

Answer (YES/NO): YES